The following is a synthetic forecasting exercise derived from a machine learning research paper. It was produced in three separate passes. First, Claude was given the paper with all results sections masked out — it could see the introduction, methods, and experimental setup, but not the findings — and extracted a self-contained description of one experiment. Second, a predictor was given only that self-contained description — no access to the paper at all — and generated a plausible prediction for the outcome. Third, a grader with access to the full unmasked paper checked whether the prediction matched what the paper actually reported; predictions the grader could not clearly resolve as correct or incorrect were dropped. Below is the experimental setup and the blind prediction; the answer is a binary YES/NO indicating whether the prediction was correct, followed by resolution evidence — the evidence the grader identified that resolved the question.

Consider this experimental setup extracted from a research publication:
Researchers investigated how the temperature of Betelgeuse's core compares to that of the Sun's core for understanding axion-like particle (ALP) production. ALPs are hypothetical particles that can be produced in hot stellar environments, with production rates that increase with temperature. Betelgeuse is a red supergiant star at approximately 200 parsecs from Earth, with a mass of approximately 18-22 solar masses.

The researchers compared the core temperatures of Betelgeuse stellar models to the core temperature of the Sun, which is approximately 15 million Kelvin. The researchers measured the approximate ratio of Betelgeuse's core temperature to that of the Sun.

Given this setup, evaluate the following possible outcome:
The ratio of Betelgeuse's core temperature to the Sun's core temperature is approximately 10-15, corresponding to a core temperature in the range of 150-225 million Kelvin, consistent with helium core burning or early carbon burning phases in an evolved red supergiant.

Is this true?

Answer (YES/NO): NO